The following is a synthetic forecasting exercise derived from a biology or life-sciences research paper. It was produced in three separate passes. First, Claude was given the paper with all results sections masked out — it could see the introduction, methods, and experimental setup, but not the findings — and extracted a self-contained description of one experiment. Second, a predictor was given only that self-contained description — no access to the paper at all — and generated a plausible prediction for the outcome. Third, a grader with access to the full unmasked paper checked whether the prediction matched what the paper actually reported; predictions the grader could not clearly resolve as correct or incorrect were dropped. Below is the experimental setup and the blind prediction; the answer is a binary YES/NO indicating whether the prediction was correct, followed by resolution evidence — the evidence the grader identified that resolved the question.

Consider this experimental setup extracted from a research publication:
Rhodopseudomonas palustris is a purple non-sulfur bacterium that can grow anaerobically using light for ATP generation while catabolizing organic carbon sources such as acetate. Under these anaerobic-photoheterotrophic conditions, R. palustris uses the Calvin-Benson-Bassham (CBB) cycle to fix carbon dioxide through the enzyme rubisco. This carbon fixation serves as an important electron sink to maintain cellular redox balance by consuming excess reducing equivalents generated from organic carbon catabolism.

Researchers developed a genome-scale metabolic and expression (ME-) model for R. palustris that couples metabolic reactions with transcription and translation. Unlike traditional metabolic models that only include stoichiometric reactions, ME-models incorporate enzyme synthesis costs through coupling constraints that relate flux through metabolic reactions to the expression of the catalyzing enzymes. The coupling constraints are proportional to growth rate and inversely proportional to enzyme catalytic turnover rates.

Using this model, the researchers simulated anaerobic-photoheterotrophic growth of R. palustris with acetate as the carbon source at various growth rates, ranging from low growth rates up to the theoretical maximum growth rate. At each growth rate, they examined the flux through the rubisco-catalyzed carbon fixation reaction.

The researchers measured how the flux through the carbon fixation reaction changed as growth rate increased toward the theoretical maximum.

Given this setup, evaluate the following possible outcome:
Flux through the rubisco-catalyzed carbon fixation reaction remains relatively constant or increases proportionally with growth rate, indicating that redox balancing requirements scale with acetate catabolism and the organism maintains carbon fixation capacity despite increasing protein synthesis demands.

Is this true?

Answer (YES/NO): NO